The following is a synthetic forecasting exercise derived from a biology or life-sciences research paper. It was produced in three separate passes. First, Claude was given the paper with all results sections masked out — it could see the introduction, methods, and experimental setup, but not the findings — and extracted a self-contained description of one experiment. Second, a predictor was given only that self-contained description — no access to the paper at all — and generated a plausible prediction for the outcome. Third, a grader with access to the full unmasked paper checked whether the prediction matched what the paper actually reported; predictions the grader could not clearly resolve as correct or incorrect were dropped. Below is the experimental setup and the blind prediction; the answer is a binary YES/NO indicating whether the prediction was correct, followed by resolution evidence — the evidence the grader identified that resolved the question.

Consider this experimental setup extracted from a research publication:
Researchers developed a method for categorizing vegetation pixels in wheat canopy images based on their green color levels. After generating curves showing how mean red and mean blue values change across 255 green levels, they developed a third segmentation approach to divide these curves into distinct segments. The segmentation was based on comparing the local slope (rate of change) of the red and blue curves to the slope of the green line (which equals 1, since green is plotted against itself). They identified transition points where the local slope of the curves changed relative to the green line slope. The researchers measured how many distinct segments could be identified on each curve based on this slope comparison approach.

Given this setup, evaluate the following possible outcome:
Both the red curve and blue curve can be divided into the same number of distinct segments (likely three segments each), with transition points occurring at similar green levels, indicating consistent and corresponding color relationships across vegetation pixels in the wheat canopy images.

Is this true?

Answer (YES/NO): NO